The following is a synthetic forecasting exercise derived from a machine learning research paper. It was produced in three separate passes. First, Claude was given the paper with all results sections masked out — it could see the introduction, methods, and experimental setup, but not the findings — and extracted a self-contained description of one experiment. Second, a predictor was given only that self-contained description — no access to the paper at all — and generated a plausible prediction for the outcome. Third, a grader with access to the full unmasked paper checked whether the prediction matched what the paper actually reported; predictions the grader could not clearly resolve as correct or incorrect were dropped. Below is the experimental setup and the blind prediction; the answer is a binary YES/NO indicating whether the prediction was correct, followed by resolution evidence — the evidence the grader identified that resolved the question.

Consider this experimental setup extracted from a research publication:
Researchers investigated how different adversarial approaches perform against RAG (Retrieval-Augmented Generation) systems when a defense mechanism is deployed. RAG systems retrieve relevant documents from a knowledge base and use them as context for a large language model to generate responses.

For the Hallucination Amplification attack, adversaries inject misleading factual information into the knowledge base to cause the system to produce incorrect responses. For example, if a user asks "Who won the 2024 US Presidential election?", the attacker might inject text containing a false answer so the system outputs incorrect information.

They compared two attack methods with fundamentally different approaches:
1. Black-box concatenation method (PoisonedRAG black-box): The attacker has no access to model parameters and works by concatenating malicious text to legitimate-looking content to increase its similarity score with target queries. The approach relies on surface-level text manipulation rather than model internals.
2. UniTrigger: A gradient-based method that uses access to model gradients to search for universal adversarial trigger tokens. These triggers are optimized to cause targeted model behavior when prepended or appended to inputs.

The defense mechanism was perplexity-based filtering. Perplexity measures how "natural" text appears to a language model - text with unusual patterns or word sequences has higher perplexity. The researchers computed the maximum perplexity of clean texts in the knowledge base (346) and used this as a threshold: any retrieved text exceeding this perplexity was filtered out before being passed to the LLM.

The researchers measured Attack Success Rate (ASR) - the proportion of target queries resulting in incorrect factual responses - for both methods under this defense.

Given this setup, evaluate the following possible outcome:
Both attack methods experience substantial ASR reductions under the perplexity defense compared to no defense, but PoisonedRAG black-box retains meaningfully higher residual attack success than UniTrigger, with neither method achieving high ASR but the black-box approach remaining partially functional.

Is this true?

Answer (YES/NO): NO